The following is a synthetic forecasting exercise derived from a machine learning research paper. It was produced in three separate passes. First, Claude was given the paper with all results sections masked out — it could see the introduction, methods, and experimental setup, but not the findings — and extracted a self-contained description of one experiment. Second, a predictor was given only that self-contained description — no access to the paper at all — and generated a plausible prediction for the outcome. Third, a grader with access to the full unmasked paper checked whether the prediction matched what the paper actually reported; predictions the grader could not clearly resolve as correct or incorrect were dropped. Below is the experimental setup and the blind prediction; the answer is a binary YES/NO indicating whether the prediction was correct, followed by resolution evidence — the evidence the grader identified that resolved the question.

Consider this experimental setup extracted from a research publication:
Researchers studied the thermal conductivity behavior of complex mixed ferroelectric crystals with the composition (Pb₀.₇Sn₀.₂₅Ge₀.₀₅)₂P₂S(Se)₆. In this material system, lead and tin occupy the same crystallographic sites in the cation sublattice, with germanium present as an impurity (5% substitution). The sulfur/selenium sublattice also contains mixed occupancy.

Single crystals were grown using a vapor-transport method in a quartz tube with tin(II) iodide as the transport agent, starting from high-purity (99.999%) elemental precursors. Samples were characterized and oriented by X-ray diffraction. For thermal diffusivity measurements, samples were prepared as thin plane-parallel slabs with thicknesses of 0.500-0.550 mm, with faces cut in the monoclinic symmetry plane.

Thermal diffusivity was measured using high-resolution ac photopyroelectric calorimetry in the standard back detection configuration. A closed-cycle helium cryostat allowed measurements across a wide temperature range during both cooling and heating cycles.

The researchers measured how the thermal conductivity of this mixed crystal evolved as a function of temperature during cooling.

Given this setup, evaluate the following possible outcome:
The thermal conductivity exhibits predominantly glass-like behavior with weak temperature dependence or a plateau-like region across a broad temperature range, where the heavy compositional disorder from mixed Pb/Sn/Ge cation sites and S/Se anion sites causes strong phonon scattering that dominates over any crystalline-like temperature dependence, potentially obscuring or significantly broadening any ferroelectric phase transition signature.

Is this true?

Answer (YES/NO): YES